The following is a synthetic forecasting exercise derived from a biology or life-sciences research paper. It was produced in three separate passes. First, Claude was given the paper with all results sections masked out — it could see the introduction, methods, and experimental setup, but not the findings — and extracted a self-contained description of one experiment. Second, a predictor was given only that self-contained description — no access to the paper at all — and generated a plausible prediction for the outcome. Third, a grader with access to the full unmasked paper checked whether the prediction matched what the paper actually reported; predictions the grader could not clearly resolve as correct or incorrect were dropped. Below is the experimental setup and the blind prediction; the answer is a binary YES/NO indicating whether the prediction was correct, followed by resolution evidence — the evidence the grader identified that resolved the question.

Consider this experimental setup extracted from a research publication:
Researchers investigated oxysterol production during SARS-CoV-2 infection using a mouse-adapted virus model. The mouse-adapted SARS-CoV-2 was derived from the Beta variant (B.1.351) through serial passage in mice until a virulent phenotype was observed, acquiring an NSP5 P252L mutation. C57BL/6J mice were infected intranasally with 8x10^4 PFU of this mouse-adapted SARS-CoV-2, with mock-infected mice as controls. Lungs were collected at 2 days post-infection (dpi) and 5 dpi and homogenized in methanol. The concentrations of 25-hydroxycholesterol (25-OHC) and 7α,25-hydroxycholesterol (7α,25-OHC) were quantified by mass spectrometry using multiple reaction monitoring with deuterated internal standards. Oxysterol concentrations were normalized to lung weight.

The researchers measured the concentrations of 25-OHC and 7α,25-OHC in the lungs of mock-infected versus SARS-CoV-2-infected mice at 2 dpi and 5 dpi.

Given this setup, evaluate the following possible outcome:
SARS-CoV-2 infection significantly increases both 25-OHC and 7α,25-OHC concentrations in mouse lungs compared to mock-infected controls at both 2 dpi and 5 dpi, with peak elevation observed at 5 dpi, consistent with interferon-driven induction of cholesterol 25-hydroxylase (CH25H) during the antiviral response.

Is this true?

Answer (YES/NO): NO